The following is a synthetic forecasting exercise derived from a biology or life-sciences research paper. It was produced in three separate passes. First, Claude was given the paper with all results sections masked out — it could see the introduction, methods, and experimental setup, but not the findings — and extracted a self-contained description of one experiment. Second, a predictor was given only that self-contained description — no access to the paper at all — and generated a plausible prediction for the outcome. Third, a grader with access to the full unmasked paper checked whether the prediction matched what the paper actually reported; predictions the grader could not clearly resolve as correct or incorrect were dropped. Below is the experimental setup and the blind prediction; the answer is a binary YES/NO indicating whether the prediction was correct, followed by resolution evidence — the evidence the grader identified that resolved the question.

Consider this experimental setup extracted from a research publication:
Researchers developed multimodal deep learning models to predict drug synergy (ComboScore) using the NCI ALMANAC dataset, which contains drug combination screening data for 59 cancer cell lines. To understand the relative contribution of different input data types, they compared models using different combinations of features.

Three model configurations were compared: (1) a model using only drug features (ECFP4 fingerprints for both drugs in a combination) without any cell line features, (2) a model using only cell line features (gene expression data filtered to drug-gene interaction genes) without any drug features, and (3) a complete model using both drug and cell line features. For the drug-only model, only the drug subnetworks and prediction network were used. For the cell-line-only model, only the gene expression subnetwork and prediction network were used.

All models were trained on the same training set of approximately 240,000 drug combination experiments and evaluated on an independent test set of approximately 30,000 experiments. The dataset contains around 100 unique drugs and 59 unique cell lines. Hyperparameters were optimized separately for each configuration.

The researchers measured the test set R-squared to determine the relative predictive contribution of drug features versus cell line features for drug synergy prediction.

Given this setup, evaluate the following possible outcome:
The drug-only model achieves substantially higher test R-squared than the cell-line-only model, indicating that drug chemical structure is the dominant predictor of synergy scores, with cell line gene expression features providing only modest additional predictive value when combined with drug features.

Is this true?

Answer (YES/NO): YES